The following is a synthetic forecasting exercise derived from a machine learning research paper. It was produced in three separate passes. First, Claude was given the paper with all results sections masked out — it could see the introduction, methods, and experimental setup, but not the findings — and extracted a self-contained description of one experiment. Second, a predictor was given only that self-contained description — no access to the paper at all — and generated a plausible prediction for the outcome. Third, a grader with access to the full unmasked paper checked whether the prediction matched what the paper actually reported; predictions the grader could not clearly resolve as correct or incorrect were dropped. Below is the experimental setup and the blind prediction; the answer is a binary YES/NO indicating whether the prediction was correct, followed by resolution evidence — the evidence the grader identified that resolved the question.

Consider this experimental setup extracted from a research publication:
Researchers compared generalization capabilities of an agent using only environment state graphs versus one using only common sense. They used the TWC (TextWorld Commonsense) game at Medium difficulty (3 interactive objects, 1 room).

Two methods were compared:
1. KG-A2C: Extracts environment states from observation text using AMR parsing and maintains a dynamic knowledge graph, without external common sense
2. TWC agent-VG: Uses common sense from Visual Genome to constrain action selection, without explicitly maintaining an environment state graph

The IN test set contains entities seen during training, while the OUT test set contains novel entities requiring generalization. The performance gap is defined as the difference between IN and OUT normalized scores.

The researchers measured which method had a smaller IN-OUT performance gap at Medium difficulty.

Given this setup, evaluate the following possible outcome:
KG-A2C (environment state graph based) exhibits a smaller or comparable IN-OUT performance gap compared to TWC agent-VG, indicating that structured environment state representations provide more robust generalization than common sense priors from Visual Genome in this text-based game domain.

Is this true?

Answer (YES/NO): NO